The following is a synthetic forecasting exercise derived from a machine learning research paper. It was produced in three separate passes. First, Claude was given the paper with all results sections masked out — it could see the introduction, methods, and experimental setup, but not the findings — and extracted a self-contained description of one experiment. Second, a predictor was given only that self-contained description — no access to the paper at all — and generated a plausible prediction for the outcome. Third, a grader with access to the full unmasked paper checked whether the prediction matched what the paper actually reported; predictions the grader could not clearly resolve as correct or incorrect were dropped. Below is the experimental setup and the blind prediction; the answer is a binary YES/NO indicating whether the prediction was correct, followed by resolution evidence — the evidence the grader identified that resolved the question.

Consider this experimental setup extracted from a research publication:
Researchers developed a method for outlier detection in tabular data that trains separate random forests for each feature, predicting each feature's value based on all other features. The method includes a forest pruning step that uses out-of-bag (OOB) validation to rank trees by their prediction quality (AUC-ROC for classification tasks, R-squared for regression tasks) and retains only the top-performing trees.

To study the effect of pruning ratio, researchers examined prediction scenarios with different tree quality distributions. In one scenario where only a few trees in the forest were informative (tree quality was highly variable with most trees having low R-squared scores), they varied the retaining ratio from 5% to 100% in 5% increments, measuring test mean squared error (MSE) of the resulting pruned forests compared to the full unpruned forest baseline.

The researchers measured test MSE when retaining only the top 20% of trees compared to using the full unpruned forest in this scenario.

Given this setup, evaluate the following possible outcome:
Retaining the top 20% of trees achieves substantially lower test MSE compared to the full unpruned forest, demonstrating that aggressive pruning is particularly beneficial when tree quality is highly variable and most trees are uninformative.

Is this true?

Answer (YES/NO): YES